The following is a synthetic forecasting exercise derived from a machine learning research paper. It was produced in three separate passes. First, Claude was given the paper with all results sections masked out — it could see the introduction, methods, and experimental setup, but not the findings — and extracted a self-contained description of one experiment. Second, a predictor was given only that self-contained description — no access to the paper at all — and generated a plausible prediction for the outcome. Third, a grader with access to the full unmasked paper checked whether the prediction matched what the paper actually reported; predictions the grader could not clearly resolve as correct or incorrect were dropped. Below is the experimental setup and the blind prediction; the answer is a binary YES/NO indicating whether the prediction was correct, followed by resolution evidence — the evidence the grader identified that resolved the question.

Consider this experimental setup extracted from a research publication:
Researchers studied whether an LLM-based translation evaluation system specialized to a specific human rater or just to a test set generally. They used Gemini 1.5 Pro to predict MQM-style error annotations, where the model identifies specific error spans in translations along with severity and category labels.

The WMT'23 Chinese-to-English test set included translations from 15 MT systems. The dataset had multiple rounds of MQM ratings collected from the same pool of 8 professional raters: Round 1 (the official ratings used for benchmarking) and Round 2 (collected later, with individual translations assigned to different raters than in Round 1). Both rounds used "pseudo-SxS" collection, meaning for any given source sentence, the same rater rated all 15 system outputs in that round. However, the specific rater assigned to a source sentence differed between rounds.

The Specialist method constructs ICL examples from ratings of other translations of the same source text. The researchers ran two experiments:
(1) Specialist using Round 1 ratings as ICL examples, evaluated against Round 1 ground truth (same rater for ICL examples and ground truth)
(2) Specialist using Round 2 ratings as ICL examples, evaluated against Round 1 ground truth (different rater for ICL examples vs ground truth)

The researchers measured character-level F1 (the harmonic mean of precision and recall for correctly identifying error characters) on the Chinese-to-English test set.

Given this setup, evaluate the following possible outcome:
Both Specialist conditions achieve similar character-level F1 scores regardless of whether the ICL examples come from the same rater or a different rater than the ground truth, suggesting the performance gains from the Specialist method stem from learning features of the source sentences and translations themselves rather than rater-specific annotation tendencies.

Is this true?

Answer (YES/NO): NO